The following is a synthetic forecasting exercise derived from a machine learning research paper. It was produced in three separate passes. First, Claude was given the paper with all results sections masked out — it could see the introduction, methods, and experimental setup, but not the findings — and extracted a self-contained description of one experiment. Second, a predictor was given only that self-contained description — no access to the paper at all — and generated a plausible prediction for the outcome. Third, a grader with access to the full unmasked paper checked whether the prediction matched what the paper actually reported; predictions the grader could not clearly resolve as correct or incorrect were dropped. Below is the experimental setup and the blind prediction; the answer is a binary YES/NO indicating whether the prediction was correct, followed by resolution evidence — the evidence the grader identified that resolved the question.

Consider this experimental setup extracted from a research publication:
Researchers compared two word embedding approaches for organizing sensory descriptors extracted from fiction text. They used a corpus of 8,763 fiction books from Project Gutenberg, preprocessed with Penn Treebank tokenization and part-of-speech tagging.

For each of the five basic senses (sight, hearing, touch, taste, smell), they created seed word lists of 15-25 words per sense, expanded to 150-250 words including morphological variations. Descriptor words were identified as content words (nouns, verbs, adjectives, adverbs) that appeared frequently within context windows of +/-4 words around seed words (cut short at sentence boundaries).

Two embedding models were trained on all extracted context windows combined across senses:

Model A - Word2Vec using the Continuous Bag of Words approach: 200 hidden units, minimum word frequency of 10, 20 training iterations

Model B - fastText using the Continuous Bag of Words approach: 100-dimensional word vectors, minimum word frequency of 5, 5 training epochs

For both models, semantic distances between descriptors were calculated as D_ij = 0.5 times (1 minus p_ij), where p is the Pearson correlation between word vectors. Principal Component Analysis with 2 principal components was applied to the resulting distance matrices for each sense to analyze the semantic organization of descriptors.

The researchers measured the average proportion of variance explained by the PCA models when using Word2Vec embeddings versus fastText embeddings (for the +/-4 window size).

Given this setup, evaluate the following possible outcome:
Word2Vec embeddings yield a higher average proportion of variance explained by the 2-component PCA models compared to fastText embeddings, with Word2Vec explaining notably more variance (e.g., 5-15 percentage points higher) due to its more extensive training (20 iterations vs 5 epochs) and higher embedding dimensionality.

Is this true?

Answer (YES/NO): NO